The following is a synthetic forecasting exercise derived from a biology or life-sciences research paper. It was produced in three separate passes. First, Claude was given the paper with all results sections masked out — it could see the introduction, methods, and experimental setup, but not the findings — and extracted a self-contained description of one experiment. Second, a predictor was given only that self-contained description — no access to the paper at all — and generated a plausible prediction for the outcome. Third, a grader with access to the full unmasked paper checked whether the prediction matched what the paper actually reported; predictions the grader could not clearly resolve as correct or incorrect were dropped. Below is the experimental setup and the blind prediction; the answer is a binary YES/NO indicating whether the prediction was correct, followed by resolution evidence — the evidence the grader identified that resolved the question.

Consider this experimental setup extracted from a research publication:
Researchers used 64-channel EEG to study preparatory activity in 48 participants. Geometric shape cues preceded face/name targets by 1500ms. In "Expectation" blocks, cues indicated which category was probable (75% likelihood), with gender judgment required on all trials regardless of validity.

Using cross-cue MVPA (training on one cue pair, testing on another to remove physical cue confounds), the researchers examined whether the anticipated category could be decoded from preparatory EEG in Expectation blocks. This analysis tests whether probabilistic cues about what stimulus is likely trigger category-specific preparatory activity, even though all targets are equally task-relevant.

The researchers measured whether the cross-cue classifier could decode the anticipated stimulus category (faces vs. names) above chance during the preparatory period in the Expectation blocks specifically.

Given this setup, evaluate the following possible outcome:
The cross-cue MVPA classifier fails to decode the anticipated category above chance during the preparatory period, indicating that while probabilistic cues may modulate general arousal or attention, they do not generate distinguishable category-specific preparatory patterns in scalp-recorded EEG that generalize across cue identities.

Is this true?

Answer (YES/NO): NO